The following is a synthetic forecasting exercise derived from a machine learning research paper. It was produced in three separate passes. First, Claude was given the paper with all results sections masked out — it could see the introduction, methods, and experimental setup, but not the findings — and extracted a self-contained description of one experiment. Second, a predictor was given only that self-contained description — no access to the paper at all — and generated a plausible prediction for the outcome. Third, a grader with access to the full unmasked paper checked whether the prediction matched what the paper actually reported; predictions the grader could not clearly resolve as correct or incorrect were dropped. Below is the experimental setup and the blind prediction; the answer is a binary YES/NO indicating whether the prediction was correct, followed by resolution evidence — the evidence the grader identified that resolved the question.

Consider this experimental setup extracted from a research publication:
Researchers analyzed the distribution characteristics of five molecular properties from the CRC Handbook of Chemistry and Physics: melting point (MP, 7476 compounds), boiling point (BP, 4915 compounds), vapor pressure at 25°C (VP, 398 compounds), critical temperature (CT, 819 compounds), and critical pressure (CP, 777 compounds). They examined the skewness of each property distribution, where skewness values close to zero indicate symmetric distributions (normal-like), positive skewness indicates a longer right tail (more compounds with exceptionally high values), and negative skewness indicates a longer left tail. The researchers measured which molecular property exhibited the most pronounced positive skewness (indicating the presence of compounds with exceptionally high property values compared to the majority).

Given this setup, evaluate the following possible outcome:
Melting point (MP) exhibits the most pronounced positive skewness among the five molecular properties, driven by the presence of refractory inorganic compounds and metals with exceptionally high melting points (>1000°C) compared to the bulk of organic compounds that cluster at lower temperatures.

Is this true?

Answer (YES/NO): NO